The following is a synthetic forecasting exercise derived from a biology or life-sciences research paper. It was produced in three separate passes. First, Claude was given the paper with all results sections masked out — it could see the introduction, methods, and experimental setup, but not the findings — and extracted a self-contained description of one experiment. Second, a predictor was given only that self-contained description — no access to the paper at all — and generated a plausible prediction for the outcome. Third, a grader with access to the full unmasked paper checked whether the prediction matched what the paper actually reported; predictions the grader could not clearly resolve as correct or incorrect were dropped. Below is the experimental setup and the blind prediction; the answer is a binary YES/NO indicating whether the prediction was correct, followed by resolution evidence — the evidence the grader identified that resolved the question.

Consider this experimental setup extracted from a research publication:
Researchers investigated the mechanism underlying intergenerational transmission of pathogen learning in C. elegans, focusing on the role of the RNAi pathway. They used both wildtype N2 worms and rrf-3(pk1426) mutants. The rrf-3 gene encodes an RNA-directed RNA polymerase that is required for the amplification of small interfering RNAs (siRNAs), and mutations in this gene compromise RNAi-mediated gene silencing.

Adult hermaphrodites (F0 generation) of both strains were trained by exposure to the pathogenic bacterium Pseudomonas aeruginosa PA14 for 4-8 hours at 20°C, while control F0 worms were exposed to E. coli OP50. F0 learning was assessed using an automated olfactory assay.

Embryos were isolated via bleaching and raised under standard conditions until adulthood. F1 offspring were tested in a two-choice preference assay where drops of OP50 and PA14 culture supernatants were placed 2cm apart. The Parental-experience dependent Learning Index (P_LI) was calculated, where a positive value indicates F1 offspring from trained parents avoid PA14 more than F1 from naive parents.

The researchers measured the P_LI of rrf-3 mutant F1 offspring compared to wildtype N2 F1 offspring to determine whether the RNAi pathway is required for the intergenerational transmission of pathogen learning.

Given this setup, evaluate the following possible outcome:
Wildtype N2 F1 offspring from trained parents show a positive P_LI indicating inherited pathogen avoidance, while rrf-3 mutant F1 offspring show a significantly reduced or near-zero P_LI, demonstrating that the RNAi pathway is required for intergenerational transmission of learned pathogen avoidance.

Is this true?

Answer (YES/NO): YES